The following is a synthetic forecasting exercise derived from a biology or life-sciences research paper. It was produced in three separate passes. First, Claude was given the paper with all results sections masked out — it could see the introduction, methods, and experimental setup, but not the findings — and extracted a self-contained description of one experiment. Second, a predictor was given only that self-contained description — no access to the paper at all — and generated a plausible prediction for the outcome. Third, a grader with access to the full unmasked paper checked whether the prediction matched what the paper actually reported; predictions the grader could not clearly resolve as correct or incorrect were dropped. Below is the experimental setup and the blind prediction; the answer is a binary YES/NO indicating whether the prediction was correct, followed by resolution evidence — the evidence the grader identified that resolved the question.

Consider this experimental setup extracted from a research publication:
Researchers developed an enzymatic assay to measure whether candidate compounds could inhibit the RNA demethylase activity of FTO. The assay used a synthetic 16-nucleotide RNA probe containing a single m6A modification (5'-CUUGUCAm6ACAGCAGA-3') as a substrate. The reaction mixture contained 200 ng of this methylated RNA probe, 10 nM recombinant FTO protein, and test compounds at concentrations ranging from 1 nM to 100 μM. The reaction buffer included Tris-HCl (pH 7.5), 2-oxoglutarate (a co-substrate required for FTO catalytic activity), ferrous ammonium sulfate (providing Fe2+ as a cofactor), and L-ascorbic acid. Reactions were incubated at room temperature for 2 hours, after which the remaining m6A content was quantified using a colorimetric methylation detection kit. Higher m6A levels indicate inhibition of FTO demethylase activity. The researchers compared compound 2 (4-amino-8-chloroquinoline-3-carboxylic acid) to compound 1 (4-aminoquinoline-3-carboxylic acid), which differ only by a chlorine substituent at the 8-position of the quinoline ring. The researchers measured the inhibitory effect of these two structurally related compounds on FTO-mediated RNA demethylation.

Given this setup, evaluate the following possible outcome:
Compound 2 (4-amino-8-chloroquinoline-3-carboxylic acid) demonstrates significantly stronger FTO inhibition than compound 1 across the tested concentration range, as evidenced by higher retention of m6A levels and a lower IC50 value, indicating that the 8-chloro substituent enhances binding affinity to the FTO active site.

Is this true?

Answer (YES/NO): YES